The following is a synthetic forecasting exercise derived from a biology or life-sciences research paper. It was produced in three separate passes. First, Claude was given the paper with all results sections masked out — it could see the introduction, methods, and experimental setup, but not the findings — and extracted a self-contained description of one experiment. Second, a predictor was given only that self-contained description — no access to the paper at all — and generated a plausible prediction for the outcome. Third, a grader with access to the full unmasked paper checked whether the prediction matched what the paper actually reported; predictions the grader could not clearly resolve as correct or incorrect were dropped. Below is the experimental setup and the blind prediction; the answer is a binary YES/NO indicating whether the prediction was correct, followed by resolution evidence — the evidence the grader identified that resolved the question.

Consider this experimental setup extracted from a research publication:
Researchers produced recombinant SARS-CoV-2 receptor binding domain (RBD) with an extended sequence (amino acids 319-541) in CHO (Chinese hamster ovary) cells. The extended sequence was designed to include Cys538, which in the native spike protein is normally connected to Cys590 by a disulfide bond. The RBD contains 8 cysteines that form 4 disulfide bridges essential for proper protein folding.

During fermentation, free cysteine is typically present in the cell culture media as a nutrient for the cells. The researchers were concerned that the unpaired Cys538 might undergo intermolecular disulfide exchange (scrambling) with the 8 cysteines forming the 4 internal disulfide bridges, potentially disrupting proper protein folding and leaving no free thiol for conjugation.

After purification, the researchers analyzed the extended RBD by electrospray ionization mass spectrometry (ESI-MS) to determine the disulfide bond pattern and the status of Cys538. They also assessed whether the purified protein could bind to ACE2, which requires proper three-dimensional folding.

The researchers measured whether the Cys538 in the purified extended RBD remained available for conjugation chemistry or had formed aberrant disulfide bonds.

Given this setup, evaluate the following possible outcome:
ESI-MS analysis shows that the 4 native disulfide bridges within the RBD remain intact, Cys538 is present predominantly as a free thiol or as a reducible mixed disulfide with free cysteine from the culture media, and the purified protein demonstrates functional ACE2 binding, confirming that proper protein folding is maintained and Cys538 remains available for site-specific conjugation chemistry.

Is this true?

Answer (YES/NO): YES